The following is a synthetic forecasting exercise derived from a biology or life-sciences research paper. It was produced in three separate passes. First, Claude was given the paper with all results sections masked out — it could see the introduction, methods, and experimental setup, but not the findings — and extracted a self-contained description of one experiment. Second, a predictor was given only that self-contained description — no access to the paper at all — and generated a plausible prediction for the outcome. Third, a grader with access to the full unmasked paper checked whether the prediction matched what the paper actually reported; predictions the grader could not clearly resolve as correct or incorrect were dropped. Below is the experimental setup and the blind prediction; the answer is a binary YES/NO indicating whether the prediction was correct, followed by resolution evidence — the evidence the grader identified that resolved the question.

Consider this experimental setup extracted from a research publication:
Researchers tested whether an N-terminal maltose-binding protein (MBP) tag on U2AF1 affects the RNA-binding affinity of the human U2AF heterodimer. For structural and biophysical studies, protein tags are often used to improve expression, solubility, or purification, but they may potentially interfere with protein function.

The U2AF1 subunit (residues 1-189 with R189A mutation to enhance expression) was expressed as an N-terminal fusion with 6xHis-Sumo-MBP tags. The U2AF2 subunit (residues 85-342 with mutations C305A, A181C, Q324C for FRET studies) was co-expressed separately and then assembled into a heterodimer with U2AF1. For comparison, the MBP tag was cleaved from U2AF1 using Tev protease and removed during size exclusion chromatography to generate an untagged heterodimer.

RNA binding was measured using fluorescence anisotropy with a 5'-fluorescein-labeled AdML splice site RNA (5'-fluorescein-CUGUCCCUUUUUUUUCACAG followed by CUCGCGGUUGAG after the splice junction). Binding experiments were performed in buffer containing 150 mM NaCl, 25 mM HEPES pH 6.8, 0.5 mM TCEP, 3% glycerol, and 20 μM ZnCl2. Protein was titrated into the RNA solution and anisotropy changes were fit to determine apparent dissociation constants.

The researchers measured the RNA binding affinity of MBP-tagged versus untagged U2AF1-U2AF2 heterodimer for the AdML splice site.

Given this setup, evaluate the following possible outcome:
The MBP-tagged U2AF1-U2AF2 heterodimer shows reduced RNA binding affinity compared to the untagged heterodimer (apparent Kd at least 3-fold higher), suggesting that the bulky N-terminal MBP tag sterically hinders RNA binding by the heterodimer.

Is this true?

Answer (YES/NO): NO